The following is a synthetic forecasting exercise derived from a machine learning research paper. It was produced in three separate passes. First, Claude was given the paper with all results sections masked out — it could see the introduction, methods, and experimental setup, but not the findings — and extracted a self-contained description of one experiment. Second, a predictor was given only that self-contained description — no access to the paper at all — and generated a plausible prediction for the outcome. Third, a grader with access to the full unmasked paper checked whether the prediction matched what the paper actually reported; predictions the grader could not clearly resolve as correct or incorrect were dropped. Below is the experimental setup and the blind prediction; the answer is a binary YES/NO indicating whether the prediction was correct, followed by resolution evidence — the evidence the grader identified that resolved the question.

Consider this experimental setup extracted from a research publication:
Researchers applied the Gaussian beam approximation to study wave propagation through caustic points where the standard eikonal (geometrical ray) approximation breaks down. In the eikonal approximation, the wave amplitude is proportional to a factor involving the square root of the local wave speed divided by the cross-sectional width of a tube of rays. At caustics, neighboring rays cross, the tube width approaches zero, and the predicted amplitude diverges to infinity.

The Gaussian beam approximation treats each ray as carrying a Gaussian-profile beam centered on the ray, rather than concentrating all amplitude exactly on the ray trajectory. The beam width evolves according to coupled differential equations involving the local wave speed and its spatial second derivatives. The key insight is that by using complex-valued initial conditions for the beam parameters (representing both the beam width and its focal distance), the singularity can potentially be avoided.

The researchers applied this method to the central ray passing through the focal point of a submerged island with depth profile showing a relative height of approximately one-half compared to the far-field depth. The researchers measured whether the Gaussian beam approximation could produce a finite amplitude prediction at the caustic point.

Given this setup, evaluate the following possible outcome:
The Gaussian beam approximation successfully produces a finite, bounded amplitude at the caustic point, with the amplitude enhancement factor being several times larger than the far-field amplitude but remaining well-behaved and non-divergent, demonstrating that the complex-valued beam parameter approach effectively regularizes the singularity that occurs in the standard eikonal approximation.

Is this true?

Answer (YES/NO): YES